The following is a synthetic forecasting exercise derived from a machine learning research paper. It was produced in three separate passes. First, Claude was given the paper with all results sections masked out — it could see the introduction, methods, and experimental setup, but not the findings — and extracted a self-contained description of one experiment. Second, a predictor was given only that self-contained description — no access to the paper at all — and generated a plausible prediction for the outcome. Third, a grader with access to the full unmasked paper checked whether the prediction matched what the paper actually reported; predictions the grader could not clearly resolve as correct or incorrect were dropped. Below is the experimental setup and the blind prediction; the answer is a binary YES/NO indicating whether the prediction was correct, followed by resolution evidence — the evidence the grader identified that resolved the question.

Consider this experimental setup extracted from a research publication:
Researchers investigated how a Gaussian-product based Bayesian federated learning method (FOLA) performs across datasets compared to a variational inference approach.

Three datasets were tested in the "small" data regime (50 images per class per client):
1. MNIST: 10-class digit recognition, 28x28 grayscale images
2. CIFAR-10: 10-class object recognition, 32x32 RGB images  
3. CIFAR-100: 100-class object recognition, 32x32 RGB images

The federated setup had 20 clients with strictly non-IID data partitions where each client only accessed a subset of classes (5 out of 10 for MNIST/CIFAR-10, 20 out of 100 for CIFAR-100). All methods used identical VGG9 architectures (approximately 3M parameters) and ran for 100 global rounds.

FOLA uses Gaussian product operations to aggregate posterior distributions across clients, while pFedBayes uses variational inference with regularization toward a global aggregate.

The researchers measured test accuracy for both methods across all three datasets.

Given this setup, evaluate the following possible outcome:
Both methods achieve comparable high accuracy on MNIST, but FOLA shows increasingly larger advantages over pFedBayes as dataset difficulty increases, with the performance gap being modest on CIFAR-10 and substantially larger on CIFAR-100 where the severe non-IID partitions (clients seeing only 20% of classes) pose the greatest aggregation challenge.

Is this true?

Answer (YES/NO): NO